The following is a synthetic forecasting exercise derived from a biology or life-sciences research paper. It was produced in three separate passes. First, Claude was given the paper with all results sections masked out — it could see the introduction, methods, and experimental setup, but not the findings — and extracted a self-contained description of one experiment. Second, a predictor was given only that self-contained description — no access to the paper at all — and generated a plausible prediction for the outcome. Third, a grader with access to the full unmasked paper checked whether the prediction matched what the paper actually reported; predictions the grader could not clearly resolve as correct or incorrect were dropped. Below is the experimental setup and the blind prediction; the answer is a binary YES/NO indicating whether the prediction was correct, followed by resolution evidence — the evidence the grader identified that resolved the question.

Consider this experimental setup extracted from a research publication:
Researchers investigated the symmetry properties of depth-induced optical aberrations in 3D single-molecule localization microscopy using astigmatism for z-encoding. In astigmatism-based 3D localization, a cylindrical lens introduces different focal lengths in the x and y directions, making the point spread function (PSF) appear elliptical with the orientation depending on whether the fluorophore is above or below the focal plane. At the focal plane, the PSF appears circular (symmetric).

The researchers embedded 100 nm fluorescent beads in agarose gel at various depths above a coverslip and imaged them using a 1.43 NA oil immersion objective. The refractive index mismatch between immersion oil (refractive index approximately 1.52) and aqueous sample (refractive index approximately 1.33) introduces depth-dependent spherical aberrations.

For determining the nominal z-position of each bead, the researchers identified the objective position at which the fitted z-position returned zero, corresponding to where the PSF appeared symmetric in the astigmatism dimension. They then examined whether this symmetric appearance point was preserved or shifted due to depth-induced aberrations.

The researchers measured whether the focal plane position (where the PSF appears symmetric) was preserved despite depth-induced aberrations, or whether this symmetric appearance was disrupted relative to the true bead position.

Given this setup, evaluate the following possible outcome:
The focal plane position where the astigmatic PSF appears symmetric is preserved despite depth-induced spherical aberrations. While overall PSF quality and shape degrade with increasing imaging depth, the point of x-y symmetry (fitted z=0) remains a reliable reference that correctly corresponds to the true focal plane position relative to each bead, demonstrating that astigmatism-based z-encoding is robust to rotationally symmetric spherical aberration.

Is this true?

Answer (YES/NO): YES